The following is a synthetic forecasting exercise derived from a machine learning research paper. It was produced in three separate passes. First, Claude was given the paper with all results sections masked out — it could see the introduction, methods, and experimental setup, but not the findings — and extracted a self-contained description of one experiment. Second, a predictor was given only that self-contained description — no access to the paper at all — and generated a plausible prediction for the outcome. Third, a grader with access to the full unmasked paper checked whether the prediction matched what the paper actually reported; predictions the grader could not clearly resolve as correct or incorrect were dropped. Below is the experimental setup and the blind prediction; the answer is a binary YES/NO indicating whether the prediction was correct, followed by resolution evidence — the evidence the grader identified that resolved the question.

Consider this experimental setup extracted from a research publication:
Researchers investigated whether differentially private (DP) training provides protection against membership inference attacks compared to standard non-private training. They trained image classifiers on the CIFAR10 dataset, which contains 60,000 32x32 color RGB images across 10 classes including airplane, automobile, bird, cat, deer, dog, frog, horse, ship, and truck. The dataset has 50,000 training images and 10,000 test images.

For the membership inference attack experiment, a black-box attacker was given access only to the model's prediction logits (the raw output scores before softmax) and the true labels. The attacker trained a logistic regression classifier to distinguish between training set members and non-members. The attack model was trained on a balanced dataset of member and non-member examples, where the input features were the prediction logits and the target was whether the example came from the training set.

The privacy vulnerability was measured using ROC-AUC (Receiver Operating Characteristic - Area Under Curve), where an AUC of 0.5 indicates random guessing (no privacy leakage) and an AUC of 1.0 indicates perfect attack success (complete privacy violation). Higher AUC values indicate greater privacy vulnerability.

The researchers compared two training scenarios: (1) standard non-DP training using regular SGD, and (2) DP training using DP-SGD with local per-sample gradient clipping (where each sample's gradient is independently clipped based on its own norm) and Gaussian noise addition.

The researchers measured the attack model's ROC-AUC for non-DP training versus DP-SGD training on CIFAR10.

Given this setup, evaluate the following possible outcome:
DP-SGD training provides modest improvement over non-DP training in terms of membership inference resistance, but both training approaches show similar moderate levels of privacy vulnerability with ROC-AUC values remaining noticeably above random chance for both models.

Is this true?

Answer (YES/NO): YES